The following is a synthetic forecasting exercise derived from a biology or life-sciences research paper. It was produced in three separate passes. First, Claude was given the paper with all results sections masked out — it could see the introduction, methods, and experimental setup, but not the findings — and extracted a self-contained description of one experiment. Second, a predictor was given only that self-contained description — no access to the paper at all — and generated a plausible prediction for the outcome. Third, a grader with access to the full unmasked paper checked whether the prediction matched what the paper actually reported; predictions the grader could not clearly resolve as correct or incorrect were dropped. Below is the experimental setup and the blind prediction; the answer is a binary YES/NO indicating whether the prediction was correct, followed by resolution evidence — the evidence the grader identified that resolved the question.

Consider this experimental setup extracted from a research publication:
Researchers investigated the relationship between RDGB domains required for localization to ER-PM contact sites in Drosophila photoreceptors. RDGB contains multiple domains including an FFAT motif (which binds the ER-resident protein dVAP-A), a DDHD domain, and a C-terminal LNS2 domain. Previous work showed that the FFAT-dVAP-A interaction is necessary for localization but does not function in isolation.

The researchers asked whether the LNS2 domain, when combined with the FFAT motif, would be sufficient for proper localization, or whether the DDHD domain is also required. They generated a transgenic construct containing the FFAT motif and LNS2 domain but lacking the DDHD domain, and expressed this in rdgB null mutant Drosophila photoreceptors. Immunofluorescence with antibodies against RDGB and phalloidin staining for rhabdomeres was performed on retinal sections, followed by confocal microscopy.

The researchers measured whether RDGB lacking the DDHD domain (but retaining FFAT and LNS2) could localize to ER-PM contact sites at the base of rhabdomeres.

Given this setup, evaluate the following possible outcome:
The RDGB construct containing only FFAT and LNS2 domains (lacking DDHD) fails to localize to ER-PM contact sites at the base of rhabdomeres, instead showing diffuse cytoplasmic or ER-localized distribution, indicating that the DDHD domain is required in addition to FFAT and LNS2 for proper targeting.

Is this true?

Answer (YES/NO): YES